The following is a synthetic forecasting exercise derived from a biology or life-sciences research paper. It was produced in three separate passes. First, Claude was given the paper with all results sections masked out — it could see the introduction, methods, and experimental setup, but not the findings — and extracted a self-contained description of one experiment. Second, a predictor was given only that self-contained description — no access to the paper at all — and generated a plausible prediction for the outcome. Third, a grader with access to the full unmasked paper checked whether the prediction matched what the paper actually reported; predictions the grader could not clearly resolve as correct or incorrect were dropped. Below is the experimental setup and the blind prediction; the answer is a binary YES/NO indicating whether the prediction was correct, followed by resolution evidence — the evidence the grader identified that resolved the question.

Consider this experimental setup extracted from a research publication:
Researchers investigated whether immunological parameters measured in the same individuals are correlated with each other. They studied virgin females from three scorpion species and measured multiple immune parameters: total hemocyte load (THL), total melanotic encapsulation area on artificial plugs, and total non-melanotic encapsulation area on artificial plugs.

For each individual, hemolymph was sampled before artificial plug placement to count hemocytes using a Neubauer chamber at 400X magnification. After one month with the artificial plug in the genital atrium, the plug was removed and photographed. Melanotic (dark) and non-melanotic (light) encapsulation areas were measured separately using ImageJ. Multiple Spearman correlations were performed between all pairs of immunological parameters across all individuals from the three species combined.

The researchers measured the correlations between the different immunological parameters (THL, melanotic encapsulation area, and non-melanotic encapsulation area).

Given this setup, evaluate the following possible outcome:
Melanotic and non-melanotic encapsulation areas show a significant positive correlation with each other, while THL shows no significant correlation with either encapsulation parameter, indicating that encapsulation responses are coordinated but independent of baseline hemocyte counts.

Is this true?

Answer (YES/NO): NO